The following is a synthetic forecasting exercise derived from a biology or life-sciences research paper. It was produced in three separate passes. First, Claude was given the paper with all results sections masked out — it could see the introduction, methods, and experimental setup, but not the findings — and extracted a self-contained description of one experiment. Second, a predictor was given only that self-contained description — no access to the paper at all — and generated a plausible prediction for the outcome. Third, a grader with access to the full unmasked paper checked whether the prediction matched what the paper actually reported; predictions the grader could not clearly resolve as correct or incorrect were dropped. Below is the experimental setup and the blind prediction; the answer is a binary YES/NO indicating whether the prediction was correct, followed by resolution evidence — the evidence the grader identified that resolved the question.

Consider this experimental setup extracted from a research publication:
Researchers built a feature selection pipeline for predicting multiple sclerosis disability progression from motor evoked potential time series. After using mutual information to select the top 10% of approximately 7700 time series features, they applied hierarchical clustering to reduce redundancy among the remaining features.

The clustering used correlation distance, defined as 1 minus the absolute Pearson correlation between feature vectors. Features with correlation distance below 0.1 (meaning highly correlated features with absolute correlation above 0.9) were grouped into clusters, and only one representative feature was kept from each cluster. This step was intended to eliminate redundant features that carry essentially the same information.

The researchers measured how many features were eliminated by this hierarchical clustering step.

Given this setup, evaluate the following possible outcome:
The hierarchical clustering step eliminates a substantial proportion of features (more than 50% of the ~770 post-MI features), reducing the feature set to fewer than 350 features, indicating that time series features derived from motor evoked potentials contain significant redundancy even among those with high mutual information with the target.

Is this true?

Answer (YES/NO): NO